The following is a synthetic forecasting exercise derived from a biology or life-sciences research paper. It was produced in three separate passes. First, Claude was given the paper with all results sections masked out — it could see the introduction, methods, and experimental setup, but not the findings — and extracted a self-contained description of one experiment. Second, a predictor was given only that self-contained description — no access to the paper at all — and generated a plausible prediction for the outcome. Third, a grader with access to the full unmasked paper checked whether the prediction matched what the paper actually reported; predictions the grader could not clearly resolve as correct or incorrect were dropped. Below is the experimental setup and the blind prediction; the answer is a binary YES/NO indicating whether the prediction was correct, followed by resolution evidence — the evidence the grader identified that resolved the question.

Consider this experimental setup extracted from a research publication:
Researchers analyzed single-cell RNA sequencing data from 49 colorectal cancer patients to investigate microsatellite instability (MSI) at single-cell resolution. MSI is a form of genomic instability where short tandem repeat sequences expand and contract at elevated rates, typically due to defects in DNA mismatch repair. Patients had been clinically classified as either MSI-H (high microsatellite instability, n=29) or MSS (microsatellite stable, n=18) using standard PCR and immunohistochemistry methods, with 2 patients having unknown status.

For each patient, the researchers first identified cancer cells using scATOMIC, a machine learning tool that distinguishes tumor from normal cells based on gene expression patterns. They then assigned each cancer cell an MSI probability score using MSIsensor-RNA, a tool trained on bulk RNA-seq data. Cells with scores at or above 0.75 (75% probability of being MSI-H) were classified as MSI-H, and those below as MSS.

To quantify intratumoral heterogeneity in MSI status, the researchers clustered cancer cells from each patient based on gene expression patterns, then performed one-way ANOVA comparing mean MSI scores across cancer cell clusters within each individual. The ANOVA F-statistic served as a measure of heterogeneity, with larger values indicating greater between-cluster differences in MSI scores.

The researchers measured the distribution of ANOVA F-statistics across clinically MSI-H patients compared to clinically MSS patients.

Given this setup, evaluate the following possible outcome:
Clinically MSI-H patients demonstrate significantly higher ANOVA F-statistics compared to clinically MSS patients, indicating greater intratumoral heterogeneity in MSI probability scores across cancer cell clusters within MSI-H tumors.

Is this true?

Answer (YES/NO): NO